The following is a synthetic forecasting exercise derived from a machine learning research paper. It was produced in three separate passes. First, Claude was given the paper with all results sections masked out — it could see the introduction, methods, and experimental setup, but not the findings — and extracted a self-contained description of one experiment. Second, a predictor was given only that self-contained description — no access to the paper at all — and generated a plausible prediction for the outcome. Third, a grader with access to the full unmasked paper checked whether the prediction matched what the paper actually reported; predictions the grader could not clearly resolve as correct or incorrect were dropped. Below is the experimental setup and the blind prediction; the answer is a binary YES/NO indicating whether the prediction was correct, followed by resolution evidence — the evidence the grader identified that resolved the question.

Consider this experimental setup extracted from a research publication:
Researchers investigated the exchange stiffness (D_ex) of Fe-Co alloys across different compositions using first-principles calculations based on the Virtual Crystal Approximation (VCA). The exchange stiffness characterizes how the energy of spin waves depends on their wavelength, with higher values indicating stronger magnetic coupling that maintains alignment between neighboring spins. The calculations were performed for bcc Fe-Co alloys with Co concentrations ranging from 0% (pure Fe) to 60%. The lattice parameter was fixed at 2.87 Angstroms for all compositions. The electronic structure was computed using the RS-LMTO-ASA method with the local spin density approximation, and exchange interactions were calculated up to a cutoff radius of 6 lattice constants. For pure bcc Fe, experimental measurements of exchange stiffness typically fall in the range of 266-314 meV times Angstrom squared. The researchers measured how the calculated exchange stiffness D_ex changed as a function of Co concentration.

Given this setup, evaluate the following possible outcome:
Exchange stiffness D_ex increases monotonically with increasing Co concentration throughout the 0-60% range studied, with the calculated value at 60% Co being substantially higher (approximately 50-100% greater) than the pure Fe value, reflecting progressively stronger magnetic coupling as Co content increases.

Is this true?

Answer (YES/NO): NO